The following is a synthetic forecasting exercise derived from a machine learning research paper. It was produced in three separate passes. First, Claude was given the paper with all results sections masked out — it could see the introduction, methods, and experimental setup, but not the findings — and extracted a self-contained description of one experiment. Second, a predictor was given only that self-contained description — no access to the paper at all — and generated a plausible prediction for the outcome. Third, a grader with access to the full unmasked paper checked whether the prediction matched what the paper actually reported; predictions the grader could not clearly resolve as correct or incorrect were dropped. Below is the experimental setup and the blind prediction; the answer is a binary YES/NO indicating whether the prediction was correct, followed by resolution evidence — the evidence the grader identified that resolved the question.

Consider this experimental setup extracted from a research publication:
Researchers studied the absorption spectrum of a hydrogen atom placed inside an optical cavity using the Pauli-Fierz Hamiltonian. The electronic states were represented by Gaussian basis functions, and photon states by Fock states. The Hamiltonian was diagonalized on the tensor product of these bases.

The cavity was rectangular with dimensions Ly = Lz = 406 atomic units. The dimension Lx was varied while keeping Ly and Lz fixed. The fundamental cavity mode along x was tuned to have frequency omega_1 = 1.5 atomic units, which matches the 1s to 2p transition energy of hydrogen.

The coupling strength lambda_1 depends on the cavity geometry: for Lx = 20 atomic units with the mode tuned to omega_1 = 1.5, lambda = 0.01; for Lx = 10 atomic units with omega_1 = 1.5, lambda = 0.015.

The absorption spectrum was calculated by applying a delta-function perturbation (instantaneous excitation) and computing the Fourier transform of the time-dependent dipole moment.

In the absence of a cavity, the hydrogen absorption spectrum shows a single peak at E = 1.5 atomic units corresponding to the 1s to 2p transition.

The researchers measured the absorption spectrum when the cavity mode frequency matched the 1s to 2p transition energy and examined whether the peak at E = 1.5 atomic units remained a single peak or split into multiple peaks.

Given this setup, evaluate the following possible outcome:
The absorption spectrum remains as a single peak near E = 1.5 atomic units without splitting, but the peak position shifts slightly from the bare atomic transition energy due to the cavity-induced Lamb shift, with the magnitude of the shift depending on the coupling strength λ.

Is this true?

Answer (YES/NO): NO